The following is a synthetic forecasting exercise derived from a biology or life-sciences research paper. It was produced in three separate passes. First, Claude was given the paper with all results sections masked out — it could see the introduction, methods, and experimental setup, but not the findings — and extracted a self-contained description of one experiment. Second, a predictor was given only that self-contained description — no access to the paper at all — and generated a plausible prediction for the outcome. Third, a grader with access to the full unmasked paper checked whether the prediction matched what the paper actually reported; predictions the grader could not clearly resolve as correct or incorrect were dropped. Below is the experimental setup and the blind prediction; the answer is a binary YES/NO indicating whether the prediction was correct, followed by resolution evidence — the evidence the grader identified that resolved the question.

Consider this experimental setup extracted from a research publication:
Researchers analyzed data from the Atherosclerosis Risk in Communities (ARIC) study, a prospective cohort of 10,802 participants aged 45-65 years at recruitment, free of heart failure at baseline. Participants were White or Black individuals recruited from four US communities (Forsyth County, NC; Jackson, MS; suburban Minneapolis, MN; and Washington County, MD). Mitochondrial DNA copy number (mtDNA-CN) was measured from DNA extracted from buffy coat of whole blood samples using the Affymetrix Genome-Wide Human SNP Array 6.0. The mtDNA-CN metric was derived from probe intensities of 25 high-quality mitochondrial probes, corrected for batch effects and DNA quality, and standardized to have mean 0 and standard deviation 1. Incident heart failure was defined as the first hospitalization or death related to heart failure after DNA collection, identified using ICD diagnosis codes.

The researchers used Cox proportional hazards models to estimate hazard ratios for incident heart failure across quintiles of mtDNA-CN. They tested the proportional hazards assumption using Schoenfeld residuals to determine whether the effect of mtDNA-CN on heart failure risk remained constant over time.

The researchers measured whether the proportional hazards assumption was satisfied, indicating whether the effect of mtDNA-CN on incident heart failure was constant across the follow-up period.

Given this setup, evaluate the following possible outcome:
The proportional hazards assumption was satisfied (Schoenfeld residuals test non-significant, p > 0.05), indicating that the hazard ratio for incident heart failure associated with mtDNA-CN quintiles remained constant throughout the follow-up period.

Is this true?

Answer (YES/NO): NO